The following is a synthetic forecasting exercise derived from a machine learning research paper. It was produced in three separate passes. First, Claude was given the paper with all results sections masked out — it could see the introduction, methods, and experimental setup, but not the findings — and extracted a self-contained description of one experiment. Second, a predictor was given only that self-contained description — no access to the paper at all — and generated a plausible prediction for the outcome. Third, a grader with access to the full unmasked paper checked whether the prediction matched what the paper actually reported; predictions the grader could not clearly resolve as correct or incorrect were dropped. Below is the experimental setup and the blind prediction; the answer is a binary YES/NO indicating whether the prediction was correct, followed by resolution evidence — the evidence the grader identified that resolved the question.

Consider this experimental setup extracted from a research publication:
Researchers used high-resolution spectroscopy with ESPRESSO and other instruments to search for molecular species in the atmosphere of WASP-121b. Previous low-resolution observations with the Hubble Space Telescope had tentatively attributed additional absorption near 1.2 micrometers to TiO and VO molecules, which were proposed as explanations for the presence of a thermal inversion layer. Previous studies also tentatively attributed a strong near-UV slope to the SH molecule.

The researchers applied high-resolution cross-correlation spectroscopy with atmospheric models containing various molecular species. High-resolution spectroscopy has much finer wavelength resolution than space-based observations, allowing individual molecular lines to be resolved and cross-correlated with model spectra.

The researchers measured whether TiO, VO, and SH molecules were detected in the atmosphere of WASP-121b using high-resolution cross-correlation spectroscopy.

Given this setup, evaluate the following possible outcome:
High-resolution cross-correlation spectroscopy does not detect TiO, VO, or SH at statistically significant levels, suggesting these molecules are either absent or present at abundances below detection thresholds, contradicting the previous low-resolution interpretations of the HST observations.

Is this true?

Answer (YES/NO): YES